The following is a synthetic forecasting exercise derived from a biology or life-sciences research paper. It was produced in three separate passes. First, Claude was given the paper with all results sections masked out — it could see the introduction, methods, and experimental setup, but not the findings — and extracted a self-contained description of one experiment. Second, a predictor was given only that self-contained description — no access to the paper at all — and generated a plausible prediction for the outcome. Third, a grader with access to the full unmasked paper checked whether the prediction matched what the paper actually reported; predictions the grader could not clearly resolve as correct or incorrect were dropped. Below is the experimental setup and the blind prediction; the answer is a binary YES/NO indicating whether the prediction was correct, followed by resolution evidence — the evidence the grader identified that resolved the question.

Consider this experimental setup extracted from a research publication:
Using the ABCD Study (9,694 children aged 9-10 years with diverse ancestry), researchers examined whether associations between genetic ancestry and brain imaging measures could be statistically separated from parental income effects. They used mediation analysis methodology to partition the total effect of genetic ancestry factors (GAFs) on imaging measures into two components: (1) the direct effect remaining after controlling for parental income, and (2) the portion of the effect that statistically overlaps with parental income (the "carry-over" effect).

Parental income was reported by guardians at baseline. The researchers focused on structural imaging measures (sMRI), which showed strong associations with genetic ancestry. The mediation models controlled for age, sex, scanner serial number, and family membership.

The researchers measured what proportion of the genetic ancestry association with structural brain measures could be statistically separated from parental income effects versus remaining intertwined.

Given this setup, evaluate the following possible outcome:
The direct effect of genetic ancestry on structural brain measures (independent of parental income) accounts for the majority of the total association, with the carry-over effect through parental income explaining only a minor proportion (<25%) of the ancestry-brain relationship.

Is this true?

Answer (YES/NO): YES